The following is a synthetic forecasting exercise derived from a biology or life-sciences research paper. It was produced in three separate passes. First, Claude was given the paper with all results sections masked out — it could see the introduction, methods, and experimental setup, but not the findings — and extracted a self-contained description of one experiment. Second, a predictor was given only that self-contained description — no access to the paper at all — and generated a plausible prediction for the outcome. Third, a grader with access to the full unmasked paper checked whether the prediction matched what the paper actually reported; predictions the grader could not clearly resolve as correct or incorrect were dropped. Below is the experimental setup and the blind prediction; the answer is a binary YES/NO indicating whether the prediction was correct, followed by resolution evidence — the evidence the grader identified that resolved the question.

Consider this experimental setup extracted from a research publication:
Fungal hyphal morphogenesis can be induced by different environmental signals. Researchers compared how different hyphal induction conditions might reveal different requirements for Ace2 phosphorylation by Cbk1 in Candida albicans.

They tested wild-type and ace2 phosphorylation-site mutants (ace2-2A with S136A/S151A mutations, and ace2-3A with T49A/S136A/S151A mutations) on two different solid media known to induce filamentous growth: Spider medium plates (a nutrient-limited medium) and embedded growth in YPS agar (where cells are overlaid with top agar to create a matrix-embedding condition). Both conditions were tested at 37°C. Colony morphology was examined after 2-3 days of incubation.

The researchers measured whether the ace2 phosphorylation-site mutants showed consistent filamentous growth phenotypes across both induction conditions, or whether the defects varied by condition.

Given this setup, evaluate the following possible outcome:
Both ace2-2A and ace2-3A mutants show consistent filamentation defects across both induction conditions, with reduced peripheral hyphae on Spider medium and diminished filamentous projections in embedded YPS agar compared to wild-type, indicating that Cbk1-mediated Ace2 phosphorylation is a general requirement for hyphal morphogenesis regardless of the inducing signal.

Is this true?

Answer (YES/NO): NO